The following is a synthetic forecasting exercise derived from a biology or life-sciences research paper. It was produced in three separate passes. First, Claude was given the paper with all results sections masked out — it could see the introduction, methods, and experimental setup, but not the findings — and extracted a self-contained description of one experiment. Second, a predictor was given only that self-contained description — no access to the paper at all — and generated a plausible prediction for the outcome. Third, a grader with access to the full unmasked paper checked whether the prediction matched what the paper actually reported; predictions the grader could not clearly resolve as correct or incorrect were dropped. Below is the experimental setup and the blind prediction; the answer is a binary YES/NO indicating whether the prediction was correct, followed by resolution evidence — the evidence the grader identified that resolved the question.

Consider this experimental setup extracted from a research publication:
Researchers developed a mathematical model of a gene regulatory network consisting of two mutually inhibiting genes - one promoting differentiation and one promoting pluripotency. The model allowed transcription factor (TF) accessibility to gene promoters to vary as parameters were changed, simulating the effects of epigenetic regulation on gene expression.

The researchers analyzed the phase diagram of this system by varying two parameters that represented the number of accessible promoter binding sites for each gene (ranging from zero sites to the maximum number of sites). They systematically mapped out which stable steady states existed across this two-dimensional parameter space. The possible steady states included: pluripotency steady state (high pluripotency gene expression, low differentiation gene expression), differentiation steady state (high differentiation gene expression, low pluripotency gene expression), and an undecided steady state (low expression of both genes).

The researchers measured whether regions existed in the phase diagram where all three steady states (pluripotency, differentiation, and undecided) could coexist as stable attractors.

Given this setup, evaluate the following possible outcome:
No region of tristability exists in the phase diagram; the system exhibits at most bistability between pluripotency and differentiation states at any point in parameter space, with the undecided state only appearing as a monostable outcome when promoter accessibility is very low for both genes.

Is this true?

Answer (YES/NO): NO